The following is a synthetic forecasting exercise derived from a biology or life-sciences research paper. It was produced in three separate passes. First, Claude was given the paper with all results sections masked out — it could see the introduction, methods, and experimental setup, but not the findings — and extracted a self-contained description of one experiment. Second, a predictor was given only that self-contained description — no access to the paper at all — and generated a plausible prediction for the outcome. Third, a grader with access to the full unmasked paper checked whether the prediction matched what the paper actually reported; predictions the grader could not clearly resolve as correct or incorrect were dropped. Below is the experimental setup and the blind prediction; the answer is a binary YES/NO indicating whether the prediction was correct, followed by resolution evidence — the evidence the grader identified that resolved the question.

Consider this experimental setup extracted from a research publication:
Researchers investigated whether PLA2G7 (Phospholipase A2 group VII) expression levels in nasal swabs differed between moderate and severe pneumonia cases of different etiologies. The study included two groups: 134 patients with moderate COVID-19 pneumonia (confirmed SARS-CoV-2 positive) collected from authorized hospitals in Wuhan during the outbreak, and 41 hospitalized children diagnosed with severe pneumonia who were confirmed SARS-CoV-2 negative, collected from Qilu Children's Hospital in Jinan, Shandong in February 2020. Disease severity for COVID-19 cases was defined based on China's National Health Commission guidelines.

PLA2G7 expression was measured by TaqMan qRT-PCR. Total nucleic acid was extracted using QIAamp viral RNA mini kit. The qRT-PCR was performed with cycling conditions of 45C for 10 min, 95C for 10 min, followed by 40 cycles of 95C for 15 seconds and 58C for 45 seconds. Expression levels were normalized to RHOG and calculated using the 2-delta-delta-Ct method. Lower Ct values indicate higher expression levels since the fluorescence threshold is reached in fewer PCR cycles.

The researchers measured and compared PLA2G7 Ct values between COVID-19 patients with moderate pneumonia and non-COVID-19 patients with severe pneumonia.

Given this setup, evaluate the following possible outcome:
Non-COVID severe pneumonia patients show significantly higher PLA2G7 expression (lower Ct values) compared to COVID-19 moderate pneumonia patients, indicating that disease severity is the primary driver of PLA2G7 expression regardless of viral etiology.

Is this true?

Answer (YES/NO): NO